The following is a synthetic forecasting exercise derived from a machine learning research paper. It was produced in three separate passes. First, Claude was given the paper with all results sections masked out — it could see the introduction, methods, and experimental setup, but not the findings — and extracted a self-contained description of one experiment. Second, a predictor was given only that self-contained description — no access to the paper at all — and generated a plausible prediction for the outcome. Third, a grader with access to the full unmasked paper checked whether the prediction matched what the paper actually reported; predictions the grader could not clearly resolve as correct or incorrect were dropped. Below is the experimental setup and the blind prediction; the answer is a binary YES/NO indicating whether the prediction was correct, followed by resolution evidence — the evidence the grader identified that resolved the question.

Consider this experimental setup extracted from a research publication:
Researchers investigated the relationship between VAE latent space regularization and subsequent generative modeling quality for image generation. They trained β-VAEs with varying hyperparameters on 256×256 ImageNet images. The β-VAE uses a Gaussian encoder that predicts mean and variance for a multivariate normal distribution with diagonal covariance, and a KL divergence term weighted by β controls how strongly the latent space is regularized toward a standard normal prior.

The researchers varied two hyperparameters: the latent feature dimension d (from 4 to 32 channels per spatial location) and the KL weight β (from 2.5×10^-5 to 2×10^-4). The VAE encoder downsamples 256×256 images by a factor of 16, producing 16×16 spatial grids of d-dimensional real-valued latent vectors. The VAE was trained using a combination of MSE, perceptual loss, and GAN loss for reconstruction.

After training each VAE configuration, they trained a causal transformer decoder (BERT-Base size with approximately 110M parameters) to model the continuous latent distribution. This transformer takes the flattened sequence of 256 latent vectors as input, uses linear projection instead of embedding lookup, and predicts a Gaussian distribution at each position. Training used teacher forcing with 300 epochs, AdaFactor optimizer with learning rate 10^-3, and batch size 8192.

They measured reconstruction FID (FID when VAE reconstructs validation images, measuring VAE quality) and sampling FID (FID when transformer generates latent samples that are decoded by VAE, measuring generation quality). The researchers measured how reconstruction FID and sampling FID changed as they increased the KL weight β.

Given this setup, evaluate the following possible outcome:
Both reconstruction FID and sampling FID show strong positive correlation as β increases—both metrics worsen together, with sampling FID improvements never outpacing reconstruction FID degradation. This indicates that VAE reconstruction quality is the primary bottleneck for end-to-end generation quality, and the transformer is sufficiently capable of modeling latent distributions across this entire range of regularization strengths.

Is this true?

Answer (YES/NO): NO